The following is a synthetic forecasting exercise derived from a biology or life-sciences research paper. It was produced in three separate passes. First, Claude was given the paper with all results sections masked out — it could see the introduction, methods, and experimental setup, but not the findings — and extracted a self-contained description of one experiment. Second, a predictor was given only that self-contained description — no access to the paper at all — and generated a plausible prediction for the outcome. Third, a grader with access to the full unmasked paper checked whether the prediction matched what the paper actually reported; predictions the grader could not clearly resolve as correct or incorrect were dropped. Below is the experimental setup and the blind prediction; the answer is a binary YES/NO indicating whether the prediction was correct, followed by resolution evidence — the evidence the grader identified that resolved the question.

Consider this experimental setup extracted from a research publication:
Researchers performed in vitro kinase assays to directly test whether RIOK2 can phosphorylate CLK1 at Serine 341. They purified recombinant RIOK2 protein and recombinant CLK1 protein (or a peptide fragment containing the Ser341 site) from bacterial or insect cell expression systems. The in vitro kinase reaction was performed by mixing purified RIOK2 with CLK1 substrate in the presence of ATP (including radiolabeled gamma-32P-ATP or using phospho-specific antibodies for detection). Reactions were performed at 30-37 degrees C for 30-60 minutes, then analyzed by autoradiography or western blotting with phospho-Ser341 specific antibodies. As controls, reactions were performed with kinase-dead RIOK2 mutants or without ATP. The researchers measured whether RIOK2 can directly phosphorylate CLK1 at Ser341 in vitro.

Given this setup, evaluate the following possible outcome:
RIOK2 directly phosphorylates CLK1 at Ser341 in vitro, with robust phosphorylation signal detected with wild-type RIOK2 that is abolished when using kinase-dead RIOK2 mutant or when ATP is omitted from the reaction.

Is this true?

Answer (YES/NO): YES